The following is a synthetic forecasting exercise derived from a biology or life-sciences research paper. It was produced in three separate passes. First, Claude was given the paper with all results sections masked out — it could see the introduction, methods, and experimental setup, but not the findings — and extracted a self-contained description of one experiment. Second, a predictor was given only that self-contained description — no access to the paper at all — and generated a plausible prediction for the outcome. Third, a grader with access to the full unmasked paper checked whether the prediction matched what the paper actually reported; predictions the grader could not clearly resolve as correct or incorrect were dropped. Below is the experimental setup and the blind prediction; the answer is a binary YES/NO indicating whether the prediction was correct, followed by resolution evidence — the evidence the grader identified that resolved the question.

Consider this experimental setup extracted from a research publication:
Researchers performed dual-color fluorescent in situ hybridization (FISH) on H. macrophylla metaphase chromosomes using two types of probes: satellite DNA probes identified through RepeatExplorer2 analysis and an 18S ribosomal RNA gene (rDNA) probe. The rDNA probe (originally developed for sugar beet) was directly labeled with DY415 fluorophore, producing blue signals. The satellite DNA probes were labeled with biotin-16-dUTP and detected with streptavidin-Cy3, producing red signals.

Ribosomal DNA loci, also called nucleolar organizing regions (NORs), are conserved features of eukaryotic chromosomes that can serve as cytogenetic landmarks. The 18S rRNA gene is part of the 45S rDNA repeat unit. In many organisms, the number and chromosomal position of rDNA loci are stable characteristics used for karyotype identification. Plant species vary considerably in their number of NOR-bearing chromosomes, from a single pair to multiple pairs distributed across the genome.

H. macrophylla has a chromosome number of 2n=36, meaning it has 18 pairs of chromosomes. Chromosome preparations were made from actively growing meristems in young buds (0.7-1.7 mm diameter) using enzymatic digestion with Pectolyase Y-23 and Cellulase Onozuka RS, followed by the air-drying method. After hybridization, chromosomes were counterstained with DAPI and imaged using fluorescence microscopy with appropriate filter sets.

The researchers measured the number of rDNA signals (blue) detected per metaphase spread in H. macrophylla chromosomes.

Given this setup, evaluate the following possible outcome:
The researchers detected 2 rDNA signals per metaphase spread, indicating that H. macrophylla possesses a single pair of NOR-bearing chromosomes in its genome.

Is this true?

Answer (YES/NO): YES